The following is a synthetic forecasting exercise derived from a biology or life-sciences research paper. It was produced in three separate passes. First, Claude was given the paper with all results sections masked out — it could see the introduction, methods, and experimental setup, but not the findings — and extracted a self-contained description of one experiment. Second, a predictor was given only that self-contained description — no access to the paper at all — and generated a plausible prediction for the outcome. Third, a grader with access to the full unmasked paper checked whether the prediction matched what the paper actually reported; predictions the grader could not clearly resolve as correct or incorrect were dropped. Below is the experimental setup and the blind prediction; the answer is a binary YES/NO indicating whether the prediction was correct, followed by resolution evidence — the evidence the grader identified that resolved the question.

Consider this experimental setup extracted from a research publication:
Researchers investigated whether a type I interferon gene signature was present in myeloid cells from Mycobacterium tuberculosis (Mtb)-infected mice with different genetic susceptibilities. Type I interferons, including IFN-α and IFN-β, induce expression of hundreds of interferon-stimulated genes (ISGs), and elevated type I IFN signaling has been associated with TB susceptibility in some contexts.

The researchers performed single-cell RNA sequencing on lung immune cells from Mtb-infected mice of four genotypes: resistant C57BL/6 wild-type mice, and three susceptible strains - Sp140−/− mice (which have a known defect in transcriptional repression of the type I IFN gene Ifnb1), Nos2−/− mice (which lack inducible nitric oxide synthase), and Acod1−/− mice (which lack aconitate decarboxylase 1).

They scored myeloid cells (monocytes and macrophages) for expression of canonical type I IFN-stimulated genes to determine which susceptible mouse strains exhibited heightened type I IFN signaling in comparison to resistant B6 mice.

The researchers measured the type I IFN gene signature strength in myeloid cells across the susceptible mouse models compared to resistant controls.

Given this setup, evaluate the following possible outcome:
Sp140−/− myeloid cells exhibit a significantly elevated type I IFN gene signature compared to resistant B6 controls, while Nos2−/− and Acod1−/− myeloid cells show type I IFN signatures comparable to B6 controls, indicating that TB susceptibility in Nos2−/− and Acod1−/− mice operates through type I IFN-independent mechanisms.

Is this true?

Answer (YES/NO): YES